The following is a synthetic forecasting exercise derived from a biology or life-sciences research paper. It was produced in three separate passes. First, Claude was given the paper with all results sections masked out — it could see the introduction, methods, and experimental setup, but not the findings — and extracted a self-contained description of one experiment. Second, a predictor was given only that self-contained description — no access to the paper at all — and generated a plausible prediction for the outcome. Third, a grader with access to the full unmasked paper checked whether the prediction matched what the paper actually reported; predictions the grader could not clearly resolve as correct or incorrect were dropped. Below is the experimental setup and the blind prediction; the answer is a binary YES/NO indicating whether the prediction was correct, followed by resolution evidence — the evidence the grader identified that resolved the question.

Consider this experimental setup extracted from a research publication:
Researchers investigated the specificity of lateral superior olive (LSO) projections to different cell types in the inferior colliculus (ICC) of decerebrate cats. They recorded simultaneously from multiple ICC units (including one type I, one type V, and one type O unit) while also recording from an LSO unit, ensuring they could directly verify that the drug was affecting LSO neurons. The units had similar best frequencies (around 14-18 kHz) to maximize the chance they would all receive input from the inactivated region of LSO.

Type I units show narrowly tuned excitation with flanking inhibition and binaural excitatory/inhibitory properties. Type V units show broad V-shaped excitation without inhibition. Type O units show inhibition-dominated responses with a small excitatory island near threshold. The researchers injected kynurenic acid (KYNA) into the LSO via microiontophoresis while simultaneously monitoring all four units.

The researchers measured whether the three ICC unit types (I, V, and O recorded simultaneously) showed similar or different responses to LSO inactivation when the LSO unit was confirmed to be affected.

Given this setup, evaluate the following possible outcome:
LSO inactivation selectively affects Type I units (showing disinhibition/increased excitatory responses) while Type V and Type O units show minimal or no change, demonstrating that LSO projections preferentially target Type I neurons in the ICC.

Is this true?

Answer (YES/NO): NO